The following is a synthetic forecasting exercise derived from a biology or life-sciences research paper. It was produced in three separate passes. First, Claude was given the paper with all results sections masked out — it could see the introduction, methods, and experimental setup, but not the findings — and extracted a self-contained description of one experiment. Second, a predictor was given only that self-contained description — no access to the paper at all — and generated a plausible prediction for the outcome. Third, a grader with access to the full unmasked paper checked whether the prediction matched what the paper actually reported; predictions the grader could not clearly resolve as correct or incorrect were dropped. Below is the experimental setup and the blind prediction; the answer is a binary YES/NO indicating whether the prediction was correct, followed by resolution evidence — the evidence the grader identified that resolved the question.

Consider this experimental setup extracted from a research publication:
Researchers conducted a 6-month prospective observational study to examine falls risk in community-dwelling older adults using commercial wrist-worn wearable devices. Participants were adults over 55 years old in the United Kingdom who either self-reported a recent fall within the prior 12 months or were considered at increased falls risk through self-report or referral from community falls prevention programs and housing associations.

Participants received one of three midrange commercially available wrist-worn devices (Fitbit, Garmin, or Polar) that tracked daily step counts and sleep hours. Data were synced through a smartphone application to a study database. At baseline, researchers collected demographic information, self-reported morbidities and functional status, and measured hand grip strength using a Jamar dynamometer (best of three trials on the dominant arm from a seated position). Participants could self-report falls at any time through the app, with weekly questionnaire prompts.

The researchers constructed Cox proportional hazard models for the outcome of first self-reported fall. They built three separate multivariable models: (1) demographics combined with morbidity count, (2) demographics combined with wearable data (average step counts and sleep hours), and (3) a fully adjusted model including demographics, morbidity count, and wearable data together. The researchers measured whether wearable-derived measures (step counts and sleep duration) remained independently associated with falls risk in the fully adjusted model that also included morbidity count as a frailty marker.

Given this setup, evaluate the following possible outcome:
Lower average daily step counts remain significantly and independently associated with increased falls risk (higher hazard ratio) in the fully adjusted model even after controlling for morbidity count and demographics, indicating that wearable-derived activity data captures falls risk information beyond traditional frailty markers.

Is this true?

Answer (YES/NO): NO